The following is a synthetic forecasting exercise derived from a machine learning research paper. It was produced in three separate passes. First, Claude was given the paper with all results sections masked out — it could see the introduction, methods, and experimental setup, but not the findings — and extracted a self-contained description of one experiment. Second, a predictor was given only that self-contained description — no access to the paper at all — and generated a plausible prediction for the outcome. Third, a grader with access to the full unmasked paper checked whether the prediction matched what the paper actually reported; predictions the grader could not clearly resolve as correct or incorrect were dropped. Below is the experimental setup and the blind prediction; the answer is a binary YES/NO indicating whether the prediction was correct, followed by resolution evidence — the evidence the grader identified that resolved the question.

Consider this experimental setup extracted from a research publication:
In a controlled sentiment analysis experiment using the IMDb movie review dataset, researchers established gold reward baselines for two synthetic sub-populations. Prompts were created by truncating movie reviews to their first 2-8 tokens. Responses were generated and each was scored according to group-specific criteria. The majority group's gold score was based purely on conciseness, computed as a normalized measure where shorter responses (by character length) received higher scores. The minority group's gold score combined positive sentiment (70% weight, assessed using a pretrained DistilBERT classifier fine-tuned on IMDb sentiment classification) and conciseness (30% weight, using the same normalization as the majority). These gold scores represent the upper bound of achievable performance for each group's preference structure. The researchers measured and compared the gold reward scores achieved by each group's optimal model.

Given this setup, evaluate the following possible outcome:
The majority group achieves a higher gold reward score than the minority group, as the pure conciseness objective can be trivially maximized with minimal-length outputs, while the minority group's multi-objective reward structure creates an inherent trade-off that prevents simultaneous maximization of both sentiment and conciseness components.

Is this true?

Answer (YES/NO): YES